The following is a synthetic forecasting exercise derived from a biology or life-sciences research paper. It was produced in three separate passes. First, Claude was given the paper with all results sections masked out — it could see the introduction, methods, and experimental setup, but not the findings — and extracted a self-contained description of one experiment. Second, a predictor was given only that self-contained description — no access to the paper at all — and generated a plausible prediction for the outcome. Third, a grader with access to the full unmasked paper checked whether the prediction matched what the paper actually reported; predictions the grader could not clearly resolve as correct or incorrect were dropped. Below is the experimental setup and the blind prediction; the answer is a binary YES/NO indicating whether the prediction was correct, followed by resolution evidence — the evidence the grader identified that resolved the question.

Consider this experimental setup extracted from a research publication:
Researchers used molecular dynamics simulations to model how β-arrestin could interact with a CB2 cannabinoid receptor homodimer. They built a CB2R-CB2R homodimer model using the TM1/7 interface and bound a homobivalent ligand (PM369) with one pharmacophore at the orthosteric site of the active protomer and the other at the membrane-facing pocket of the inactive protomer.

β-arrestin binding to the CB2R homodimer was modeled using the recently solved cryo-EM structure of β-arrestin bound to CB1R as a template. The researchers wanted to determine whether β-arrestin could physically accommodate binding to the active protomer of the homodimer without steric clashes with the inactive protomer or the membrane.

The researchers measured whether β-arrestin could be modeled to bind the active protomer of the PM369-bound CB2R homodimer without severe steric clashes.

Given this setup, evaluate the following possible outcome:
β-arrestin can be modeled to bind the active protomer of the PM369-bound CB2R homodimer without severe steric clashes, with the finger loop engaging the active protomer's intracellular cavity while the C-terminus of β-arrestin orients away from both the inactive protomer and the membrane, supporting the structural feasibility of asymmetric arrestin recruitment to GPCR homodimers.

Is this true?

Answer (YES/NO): NO